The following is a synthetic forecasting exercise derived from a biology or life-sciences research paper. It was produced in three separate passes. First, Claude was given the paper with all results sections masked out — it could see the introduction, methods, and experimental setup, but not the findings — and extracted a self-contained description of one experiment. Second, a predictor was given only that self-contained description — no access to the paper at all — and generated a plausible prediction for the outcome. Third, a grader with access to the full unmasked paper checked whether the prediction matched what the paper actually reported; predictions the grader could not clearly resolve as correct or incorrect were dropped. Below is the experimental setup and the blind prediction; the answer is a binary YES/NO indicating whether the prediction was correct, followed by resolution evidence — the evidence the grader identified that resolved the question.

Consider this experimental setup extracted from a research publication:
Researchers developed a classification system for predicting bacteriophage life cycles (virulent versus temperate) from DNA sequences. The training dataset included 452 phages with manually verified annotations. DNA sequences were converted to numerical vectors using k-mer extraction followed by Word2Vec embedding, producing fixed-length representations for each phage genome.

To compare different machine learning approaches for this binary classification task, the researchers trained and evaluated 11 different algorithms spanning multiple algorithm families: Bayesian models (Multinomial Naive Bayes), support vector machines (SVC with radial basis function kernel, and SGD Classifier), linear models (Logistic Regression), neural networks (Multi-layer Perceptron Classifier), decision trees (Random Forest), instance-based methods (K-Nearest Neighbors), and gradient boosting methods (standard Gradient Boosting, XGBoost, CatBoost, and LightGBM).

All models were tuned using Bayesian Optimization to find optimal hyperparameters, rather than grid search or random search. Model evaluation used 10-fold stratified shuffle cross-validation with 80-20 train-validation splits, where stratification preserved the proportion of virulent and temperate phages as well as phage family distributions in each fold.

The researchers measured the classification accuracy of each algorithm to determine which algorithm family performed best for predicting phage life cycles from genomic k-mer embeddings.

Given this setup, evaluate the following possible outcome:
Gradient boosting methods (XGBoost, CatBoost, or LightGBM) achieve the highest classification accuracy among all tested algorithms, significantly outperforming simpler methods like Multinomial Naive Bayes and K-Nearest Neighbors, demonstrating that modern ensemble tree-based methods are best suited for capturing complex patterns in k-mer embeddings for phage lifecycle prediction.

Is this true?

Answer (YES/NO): NO